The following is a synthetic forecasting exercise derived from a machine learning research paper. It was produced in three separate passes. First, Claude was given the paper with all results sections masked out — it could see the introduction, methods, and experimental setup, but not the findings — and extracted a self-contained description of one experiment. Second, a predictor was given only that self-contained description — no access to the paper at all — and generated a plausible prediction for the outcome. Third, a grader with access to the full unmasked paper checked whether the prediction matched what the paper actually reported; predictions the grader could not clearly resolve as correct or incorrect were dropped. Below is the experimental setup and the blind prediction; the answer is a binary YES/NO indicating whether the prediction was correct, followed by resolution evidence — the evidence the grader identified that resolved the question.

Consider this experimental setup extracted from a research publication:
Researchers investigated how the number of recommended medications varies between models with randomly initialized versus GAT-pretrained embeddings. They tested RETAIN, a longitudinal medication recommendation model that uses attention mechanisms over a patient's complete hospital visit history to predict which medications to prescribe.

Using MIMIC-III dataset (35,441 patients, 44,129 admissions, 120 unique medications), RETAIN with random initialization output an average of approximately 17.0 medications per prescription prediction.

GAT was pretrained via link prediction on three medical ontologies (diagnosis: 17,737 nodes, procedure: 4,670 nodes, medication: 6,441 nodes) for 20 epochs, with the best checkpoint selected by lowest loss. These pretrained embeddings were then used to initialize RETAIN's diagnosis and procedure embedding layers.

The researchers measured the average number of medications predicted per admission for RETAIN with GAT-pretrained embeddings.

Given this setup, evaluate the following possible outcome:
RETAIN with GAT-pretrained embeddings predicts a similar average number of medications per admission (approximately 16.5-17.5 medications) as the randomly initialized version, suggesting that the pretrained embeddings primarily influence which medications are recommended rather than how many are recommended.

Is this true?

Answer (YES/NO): NO